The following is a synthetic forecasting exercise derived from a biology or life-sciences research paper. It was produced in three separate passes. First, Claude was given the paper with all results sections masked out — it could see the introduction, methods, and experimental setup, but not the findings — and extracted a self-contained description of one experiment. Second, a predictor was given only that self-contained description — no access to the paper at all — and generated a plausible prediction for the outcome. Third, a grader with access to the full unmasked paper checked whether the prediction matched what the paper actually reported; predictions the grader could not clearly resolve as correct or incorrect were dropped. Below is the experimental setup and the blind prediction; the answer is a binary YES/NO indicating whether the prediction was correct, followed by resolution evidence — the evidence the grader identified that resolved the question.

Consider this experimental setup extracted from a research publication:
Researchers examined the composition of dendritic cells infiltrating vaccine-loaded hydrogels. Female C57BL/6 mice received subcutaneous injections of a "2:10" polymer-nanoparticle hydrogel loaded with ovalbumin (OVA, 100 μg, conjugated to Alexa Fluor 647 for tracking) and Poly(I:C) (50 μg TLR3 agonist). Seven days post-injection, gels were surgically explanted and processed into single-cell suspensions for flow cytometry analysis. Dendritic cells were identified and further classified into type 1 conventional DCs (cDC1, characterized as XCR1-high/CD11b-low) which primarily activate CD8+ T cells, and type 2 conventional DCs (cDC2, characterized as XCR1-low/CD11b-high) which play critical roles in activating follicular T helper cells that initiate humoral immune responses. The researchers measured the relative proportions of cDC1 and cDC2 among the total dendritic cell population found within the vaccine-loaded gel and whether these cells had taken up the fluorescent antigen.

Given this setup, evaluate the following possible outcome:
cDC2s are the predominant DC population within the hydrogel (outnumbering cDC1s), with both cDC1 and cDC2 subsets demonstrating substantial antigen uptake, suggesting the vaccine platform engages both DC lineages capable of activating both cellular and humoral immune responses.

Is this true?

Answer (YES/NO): NO